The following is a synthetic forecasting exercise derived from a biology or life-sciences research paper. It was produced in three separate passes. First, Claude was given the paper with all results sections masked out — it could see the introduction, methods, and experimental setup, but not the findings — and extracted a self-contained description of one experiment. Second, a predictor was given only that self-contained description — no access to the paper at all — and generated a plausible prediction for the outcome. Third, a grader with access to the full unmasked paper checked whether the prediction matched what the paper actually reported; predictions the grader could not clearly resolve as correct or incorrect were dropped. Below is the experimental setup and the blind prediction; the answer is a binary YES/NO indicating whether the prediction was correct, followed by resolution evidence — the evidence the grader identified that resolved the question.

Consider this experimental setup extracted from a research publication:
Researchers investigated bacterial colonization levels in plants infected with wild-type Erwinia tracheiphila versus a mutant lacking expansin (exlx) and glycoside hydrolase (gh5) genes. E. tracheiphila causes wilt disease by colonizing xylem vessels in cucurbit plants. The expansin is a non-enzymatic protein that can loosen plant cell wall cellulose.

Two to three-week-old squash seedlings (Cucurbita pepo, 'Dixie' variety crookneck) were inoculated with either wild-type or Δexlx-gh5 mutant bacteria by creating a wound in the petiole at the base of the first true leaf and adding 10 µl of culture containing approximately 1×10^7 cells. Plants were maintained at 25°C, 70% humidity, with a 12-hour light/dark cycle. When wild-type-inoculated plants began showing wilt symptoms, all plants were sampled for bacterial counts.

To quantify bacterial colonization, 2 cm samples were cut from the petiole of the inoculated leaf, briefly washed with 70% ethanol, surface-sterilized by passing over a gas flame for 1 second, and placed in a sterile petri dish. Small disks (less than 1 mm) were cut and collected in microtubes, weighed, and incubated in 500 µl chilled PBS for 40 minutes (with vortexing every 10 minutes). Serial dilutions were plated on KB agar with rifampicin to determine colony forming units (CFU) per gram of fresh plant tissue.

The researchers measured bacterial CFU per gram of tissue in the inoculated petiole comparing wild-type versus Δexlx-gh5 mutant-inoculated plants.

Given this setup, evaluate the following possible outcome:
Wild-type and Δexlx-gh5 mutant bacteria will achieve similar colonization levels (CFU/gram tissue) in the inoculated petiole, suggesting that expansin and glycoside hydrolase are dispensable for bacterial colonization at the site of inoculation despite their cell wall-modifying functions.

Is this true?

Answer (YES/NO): YES